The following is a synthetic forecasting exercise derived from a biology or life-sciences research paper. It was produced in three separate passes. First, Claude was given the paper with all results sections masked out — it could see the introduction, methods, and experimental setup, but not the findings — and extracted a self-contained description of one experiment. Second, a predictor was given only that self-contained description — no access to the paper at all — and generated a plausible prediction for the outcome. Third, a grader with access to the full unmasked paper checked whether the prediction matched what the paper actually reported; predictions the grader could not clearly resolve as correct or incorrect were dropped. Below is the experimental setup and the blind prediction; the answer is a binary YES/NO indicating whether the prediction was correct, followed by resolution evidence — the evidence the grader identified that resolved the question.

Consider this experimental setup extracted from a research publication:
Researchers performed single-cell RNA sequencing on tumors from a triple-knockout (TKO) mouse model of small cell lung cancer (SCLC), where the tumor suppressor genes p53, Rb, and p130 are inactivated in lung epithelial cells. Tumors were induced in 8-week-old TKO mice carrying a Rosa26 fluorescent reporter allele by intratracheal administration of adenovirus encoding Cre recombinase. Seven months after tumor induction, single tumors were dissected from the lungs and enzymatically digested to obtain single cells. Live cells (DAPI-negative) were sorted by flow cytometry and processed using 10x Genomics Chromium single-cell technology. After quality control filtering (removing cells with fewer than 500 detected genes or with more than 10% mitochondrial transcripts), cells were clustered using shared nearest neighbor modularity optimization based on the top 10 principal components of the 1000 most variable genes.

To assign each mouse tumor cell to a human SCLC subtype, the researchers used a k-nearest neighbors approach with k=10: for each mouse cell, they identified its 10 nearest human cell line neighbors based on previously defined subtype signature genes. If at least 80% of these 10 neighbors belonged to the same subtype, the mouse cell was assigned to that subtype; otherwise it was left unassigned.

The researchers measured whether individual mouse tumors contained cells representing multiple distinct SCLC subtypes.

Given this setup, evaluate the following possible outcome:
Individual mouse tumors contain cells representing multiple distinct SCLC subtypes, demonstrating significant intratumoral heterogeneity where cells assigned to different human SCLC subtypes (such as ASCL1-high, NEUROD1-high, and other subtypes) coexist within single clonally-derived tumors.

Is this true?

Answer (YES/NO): YES